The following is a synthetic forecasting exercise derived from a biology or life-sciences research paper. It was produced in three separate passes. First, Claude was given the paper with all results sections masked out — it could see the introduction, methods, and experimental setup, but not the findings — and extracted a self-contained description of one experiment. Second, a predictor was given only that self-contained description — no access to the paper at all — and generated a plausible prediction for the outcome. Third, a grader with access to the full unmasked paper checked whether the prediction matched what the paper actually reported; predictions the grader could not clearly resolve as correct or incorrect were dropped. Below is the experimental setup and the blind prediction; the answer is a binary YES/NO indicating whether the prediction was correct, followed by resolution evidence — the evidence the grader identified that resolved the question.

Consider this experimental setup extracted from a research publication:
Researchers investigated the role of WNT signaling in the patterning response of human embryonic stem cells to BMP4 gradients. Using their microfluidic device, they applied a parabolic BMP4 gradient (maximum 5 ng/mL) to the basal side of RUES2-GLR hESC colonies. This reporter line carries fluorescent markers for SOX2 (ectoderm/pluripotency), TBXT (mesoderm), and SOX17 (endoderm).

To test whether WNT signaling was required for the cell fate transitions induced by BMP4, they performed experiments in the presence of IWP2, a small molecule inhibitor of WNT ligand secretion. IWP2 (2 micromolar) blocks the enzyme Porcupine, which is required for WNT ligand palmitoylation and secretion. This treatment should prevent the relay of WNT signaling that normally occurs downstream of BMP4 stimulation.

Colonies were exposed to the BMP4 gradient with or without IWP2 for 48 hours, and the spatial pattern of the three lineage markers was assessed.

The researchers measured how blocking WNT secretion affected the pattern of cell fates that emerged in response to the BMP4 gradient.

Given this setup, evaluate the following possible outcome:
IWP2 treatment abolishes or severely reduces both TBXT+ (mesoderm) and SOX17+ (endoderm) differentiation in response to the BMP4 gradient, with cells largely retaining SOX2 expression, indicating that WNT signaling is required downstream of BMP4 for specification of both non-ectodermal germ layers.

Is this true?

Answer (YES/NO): NO